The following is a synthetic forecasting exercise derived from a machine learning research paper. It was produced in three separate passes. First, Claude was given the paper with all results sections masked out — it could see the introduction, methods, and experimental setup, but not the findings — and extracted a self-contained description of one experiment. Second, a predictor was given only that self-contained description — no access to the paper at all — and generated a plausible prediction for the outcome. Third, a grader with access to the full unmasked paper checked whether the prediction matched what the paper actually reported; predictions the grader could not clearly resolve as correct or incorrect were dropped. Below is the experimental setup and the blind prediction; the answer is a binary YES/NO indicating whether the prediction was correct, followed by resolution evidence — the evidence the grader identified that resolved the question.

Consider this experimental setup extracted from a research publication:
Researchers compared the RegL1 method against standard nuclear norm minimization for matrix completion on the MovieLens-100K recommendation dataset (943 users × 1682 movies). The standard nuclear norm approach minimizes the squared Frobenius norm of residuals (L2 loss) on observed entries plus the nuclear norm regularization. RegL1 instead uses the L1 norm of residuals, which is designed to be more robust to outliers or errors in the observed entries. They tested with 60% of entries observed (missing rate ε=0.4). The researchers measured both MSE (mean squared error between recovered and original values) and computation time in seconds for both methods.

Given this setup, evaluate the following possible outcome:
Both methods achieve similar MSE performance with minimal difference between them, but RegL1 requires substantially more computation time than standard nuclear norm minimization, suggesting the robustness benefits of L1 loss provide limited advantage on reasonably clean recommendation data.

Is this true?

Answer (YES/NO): YES